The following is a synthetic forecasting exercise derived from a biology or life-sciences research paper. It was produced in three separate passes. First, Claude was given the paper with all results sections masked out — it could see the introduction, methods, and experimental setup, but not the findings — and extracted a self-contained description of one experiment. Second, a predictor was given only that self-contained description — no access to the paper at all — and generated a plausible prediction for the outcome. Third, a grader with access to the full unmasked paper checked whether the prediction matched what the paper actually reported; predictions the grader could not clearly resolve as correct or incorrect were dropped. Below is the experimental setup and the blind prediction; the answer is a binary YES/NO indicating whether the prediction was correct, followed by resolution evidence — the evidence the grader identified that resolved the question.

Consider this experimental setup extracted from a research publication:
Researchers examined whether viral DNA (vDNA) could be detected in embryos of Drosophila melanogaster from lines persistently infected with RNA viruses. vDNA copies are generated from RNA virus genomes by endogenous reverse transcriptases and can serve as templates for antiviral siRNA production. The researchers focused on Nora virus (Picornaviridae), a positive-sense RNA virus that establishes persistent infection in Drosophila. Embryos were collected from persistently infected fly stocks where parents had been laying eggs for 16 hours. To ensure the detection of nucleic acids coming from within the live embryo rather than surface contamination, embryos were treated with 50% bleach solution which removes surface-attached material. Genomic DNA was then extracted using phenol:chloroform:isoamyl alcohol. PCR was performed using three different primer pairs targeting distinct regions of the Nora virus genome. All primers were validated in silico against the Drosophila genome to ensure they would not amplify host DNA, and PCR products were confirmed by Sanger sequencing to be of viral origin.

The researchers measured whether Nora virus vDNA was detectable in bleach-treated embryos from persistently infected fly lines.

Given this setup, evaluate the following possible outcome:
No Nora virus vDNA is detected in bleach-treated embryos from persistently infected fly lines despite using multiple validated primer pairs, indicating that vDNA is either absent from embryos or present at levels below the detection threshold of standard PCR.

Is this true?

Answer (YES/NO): YES